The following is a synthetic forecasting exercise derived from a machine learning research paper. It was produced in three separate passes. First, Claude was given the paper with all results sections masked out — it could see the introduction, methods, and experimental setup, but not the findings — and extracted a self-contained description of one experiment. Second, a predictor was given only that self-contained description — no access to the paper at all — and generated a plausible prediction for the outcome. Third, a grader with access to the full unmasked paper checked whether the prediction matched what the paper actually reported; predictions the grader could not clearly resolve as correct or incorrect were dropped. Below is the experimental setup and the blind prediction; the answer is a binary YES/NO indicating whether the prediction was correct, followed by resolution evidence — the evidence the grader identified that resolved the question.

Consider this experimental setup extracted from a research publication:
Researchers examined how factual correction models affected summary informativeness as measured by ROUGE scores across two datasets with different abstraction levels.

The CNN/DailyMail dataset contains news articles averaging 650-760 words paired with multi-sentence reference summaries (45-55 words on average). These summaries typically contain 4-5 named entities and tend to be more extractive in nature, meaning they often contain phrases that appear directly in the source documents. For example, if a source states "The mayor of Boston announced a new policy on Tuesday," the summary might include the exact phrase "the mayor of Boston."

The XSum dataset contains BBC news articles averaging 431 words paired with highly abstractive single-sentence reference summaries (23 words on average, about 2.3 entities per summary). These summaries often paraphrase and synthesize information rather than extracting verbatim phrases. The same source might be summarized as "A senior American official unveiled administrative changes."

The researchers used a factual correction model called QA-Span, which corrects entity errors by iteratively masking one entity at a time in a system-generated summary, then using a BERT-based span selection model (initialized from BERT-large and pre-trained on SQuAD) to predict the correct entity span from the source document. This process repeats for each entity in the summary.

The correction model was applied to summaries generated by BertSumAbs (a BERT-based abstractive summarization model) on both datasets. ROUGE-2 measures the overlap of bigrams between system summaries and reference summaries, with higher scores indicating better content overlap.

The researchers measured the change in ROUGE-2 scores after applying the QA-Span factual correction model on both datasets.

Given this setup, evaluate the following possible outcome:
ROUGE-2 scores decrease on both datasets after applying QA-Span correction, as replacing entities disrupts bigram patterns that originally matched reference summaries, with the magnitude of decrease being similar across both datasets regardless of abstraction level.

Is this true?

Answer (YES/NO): NO